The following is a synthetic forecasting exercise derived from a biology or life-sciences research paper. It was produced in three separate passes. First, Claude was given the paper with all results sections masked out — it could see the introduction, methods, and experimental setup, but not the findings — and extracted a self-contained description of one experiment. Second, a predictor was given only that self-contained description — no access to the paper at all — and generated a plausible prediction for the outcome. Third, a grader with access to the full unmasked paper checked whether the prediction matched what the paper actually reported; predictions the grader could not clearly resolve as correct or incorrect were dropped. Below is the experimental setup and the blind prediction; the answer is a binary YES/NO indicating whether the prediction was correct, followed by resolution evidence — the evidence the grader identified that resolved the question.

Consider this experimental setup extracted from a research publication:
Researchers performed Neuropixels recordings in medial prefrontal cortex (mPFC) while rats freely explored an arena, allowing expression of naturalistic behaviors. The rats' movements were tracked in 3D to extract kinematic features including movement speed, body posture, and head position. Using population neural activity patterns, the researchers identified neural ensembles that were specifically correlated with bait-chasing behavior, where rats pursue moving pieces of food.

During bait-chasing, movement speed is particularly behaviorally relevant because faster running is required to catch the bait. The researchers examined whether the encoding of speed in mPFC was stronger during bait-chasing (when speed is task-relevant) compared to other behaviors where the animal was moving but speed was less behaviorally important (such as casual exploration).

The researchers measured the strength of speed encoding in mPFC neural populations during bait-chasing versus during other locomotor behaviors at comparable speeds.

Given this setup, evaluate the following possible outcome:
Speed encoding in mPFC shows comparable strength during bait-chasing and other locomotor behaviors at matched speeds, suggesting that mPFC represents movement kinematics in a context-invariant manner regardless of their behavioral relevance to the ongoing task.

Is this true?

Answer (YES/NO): NO